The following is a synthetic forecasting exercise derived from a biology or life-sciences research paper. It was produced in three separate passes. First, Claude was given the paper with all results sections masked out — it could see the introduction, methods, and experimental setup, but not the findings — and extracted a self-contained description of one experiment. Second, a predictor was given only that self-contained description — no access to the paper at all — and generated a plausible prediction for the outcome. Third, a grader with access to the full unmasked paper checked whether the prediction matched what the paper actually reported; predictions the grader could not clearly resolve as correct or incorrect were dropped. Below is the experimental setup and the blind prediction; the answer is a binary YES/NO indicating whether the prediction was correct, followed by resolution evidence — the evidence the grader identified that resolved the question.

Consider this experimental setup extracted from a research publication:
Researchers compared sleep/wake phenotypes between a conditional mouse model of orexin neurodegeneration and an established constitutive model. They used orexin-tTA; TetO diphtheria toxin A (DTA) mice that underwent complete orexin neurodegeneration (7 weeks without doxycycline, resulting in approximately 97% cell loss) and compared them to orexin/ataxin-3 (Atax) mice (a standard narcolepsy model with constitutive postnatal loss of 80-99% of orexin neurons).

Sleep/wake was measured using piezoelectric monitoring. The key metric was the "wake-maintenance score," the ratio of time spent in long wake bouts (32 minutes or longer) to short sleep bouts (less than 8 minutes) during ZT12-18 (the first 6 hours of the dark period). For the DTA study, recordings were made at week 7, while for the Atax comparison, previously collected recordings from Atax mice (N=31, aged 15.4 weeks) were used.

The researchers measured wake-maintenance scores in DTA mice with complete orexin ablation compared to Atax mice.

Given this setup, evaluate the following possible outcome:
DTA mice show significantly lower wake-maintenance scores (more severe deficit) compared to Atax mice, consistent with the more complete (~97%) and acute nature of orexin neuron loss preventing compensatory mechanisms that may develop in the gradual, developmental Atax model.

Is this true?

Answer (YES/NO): NO